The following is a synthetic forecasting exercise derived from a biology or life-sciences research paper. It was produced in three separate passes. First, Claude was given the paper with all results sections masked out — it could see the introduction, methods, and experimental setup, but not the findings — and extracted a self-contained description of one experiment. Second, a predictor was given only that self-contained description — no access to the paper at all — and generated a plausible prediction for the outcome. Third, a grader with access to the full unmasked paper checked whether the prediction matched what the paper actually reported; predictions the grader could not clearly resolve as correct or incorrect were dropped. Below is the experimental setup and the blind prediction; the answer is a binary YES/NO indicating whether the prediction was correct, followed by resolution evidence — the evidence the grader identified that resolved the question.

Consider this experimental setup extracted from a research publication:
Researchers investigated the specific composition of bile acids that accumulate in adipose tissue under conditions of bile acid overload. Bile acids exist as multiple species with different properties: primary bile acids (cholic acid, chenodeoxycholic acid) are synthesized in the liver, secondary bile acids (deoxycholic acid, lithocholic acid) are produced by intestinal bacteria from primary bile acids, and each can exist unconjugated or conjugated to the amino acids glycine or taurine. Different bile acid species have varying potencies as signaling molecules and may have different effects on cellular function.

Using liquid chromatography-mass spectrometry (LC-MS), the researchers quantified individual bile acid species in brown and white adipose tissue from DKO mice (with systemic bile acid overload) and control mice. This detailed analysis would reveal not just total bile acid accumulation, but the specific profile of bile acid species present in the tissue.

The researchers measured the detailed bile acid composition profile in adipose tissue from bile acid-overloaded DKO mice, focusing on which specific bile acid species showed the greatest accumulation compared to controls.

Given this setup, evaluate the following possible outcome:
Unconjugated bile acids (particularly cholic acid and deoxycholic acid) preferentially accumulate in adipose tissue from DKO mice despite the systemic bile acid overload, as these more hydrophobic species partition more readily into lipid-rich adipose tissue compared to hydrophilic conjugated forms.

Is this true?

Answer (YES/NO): NO